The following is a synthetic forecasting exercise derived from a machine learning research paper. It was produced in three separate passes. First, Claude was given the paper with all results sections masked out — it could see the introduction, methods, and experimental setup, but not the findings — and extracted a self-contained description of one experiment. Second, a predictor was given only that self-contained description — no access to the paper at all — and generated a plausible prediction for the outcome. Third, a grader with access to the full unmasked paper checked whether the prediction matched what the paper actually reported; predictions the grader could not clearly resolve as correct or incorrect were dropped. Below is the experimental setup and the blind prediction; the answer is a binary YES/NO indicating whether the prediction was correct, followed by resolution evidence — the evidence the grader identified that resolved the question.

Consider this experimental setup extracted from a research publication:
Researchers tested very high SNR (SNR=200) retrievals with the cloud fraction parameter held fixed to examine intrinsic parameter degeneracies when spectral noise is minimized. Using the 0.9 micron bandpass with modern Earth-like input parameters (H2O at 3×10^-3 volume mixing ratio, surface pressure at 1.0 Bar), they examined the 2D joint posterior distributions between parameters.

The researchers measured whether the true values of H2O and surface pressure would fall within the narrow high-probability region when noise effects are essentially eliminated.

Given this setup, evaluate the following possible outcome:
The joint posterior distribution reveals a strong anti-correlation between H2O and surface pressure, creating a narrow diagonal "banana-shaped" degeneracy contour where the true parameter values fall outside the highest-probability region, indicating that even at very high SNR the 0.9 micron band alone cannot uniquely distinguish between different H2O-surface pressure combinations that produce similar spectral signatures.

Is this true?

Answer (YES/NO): NO